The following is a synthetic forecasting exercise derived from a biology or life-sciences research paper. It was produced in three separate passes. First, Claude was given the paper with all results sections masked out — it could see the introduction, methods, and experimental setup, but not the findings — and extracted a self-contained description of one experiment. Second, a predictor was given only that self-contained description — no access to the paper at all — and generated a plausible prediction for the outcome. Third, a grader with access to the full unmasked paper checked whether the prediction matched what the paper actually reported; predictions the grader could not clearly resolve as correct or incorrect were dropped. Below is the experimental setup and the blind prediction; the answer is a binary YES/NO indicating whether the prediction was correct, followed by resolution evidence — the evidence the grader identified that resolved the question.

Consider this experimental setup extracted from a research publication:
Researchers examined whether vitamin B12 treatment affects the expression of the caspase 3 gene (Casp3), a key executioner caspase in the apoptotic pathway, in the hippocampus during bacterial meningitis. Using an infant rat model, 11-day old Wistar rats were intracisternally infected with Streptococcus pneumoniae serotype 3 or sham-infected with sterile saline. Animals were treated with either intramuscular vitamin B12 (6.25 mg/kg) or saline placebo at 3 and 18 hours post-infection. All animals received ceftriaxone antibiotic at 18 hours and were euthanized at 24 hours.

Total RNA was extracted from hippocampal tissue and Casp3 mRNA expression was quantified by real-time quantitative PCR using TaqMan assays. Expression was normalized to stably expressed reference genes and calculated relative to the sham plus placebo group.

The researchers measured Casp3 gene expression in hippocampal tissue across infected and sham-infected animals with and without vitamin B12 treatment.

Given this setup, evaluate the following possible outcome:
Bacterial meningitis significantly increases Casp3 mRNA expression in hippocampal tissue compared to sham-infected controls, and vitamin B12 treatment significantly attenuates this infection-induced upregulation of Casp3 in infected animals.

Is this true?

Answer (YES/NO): NO